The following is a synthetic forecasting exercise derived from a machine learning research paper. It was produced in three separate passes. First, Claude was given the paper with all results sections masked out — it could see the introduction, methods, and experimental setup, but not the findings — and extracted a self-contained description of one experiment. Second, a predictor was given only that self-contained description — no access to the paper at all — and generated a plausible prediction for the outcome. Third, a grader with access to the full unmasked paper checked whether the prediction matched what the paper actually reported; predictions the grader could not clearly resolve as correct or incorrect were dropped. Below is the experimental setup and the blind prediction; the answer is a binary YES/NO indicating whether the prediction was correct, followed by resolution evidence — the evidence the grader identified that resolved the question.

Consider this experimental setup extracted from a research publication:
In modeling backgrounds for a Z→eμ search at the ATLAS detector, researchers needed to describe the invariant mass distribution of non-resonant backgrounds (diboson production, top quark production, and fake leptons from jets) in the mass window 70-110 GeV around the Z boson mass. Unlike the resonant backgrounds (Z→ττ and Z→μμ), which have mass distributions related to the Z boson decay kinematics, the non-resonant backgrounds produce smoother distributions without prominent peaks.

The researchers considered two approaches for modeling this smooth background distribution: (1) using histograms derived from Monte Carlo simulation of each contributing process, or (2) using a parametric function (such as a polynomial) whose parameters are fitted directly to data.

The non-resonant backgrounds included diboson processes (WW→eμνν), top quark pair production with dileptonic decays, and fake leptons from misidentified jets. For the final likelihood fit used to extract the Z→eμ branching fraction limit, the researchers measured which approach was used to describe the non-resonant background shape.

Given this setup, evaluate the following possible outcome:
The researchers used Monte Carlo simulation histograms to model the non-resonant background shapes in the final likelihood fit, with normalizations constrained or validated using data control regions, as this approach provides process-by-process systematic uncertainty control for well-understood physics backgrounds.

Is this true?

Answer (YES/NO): NO